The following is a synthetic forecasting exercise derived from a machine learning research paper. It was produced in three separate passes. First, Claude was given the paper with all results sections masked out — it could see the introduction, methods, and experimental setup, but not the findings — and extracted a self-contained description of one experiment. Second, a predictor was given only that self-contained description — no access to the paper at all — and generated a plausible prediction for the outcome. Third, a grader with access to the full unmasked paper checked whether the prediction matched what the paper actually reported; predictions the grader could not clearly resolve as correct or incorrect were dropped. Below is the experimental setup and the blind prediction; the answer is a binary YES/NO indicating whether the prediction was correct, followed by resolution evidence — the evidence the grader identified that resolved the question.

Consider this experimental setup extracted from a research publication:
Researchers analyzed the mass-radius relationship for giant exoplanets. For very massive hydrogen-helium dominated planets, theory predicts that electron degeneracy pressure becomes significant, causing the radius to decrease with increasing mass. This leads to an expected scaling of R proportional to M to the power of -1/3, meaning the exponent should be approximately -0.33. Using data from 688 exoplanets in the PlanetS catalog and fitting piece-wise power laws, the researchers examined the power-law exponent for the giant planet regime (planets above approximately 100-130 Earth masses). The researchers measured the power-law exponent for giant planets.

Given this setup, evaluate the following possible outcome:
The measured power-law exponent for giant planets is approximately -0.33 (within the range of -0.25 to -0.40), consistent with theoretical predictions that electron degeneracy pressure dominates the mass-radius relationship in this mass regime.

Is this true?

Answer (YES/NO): NO